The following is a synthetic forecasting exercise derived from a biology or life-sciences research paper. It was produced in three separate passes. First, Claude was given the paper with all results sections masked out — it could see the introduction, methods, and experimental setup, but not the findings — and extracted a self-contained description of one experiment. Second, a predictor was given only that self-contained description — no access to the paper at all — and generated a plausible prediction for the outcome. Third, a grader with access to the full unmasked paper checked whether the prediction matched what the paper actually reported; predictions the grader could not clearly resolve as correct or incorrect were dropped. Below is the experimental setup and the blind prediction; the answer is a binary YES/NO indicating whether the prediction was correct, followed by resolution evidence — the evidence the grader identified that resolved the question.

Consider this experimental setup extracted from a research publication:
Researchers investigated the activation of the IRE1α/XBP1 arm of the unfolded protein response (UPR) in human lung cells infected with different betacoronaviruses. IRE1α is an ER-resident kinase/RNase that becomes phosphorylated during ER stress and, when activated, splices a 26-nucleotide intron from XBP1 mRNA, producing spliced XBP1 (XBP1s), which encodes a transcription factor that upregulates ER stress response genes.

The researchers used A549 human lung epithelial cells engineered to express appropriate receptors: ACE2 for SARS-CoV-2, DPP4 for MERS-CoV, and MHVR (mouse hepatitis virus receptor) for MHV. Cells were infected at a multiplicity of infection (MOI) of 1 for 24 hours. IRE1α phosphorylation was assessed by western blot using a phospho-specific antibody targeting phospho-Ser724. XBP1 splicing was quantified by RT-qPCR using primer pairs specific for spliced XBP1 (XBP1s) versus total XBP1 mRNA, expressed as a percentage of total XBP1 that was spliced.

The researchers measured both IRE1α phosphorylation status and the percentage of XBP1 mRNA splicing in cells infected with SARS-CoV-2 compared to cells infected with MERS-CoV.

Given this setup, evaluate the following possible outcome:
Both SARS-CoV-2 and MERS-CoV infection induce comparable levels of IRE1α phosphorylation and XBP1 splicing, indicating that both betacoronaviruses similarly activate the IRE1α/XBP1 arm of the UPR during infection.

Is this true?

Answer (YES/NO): NO